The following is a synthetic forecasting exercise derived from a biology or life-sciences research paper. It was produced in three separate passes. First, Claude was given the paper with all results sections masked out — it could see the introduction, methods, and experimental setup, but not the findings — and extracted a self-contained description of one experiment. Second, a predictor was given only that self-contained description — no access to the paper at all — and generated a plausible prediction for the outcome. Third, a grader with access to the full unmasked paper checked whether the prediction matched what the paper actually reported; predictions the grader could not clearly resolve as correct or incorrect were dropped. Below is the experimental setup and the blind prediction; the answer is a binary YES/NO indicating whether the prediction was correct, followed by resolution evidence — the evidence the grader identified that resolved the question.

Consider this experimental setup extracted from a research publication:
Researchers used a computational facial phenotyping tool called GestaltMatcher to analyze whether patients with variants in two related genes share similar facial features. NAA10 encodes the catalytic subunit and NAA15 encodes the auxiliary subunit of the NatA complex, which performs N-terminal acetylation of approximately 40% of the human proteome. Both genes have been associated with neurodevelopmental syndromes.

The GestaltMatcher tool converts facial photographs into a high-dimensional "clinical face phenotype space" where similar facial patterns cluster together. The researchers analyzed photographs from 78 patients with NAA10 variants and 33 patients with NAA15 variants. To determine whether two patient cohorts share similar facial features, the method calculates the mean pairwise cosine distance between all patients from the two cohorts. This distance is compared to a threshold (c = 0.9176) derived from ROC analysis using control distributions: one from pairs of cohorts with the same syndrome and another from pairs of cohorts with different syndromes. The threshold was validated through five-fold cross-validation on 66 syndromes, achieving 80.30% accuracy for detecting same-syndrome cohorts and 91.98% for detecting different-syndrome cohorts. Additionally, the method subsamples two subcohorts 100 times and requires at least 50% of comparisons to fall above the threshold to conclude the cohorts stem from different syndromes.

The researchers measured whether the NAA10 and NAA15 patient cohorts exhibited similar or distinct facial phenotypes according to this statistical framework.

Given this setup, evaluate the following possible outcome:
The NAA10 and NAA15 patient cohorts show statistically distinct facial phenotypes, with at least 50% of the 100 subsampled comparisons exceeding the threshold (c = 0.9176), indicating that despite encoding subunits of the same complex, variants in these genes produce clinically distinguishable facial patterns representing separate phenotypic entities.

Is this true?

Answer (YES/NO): NO